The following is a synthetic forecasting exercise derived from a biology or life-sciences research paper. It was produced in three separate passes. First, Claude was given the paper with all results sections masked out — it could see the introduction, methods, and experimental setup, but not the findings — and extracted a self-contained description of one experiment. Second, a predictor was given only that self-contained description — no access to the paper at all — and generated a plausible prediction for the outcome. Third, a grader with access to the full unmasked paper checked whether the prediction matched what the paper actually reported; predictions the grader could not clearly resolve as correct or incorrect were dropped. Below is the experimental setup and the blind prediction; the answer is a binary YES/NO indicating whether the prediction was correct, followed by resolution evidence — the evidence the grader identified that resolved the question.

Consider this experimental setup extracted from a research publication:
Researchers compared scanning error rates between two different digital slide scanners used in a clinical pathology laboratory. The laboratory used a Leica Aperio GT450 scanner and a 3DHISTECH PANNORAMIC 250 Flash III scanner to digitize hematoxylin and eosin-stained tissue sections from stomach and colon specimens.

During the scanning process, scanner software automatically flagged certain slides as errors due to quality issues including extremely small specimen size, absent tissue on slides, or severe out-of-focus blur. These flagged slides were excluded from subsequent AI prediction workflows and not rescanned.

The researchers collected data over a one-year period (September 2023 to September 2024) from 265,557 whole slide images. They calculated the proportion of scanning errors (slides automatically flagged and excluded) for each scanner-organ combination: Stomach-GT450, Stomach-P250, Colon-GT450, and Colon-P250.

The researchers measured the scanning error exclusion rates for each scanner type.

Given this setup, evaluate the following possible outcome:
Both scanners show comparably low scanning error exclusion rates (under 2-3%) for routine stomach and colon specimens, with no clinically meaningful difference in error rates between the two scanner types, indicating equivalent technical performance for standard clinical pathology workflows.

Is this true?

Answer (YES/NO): NO